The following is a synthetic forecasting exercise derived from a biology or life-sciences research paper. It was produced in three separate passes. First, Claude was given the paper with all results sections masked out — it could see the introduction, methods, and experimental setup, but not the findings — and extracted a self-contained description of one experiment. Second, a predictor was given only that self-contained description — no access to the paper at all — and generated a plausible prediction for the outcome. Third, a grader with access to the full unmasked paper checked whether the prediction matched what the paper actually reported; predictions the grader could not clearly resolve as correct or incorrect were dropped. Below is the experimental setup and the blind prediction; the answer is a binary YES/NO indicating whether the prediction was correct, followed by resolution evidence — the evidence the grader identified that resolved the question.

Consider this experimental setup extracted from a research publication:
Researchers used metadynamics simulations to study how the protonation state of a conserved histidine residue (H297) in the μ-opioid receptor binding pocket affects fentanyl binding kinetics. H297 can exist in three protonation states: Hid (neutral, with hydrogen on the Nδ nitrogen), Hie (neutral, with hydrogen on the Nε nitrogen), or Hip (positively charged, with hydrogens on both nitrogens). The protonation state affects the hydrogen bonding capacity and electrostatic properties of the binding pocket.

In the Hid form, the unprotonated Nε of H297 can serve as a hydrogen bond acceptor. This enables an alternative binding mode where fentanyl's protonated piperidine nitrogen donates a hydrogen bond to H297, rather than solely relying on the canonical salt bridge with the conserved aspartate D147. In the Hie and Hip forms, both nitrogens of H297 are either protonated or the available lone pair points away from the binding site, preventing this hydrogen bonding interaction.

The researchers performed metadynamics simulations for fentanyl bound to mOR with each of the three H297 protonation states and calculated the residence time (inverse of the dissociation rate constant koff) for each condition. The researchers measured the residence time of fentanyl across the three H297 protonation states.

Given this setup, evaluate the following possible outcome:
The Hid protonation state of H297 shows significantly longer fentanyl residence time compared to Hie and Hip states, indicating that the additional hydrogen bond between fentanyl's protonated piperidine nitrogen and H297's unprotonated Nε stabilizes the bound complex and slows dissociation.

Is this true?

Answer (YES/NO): YES